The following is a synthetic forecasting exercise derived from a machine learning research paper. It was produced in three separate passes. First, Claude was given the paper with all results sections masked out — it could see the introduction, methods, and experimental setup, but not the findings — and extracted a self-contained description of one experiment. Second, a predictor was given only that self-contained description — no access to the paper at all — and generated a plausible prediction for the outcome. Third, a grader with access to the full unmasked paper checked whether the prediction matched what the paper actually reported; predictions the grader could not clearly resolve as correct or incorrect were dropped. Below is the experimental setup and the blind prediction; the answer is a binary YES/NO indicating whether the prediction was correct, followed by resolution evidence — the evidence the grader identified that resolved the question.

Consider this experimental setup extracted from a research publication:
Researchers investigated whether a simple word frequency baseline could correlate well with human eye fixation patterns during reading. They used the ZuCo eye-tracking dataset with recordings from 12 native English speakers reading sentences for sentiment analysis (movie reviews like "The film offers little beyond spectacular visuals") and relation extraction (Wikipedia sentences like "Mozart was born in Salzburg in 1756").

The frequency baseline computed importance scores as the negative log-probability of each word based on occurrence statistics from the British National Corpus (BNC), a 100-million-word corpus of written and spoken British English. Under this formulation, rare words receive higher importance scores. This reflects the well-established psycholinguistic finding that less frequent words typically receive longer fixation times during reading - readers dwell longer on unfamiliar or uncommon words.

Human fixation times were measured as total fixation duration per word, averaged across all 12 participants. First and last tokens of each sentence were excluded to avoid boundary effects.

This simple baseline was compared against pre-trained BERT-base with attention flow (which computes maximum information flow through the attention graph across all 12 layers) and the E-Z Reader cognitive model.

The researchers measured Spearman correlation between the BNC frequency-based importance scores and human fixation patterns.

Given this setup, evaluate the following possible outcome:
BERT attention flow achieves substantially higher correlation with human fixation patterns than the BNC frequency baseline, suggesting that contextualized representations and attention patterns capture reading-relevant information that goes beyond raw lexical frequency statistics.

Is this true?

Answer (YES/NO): NO